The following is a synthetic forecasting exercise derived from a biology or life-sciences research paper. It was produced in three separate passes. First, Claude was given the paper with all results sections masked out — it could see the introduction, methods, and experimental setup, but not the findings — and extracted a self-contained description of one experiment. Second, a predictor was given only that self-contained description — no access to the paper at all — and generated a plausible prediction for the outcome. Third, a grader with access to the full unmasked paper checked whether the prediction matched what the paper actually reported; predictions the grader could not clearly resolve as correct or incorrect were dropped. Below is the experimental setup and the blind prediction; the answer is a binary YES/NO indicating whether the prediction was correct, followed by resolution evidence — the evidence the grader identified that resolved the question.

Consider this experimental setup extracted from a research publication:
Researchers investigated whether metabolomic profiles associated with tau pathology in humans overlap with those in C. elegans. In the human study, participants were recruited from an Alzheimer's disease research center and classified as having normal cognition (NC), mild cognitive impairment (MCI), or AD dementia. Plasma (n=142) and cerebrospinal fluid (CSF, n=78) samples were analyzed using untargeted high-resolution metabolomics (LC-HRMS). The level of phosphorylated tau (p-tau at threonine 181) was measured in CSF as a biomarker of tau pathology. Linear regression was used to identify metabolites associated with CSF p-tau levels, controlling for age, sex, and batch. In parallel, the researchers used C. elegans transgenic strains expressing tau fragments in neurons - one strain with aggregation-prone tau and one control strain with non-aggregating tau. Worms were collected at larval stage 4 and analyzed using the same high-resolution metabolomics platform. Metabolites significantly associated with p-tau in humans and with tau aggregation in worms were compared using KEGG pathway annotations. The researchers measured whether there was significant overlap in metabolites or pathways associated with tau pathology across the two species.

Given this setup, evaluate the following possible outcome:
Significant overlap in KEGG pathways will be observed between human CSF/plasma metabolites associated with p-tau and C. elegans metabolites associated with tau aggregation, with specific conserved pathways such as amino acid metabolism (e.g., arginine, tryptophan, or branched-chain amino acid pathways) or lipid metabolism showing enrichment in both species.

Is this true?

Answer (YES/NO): YES